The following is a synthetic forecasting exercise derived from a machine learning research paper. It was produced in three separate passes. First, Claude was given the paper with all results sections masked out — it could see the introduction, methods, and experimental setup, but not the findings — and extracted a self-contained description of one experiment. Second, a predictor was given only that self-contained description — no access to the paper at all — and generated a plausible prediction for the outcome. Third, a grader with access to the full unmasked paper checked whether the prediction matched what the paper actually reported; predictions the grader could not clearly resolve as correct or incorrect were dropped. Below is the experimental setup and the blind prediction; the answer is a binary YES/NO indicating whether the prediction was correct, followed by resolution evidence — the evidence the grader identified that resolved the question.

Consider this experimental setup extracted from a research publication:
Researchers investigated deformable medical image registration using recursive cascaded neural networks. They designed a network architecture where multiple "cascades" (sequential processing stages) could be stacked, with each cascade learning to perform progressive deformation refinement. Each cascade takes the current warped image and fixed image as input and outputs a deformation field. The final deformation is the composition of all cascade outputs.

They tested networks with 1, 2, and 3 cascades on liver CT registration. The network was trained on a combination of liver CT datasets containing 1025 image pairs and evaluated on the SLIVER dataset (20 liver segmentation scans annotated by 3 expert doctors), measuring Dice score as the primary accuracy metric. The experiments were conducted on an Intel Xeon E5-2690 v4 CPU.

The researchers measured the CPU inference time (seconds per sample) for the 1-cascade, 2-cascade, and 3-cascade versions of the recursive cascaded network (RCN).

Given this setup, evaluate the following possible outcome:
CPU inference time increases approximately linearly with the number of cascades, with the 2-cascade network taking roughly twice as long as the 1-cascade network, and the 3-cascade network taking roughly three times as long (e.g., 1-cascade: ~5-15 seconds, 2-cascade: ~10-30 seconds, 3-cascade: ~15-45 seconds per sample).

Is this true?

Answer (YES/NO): NO